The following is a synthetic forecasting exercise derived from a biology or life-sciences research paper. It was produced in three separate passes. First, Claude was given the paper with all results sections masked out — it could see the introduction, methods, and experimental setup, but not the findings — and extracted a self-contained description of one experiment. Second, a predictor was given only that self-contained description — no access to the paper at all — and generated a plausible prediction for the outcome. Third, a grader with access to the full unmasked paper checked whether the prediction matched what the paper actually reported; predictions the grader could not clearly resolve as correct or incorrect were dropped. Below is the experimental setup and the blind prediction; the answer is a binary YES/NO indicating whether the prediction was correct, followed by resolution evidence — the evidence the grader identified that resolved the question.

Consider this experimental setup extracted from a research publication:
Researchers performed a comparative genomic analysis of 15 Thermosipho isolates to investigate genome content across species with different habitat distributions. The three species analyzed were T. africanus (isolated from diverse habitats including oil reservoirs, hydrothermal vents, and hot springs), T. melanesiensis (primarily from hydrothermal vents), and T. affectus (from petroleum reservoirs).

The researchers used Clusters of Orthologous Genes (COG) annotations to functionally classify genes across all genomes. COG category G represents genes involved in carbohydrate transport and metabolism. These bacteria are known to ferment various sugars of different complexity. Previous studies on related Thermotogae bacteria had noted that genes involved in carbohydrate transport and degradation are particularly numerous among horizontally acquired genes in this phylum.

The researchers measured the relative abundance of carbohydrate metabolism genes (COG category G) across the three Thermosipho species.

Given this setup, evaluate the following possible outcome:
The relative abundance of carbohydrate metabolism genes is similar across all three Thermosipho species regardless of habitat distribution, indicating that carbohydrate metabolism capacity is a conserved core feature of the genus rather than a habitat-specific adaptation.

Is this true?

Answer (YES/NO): NO